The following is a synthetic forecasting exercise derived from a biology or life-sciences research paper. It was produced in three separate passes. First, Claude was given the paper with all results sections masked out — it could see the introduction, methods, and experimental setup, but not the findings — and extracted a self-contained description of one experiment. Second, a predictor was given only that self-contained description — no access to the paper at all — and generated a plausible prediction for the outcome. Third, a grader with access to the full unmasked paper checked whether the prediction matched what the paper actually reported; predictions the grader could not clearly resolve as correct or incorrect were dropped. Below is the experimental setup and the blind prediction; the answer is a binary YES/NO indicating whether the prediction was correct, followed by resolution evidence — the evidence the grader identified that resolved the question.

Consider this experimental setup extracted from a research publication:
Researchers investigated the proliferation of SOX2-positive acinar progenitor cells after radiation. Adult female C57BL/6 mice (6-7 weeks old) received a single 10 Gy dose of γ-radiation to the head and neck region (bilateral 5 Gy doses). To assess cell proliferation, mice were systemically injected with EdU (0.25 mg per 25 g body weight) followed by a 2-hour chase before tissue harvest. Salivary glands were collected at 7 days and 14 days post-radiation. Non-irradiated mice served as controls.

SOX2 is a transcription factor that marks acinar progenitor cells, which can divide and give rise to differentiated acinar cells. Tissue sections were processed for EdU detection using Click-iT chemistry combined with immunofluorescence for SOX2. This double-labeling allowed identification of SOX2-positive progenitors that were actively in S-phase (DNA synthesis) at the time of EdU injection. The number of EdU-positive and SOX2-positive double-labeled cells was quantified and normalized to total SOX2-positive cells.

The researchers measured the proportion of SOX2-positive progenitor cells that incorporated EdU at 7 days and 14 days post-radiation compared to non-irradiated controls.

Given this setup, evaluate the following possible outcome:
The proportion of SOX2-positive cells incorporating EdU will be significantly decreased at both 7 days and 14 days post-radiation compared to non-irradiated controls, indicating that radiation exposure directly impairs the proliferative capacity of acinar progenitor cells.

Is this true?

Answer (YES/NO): NO